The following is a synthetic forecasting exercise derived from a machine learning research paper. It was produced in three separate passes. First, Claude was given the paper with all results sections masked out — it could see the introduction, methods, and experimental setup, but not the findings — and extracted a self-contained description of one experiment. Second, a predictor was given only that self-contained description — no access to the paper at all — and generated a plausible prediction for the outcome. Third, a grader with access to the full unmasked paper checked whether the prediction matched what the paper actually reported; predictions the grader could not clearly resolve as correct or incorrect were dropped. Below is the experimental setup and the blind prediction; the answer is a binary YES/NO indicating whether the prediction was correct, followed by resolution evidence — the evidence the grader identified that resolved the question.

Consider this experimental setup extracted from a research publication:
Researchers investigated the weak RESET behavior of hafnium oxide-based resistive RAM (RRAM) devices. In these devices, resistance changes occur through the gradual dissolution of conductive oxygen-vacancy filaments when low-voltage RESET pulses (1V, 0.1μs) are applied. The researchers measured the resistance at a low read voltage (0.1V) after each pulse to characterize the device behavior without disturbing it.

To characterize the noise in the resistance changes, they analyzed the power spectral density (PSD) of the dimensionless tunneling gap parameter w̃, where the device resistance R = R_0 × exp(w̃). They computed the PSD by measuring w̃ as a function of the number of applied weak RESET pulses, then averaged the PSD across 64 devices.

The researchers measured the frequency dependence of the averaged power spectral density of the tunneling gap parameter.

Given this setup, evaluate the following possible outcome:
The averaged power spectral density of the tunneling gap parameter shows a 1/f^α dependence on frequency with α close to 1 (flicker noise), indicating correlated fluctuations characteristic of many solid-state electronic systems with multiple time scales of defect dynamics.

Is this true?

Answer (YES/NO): NO